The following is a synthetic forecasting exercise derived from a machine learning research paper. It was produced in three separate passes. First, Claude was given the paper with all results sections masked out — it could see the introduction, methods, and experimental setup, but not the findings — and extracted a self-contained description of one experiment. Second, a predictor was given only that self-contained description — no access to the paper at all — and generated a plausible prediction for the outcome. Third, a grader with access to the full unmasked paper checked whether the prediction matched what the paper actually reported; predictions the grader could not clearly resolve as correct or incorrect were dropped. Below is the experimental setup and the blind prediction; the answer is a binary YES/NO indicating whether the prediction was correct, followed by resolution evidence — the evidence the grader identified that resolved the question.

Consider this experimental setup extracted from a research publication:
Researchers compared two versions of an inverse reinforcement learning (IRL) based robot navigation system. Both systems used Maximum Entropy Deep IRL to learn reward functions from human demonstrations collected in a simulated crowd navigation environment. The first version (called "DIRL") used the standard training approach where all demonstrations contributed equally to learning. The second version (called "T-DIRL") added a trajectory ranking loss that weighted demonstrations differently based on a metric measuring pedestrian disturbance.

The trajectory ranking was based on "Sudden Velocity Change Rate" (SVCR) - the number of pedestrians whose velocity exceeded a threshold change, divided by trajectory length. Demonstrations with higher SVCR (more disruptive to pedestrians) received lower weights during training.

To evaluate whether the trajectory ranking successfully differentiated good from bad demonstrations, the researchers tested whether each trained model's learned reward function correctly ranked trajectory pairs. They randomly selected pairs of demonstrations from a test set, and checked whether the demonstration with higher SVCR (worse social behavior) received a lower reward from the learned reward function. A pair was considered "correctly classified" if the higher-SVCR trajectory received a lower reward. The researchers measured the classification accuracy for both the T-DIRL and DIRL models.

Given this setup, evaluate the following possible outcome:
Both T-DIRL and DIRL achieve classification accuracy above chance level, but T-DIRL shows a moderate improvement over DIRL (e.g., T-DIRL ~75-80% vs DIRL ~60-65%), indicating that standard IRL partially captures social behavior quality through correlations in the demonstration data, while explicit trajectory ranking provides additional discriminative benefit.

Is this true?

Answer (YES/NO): NO